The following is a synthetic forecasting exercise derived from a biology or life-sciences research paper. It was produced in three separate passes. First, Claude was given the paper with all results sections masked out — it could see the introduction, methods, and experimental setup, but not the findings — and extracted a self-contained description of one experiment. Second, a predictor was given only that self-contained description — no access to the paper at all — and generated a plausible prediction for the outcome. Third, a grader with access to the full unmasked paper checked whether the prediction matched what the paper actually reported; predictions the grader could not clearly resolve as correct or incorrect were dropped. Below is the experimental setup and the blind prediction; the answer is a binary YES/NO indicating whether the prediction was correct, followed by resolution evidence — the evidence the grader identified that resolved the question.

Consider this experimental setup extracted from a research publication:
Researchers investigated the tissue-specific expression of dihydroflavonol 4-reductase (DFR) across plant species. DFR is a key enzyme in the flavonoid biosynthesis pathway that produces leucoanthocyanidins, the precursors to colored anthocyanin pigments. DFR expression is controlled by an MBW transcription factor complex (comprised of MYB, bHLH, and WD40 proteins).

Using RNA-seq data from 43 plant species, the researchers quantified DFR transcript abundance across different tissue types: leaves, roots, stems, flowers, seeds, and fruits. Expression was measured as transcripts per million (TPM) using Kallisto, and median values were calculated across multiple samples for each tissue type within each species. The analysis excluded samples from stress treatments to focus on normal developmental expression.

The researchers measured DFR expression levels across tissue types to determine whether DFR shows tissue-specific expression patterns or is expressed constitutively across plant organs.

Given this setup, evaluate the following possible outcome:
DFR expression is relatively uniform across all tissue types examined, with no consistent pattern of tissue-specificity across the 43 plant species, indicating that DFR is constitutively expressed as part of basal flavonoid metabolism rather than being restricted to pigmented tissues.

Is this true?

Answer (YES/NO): NO